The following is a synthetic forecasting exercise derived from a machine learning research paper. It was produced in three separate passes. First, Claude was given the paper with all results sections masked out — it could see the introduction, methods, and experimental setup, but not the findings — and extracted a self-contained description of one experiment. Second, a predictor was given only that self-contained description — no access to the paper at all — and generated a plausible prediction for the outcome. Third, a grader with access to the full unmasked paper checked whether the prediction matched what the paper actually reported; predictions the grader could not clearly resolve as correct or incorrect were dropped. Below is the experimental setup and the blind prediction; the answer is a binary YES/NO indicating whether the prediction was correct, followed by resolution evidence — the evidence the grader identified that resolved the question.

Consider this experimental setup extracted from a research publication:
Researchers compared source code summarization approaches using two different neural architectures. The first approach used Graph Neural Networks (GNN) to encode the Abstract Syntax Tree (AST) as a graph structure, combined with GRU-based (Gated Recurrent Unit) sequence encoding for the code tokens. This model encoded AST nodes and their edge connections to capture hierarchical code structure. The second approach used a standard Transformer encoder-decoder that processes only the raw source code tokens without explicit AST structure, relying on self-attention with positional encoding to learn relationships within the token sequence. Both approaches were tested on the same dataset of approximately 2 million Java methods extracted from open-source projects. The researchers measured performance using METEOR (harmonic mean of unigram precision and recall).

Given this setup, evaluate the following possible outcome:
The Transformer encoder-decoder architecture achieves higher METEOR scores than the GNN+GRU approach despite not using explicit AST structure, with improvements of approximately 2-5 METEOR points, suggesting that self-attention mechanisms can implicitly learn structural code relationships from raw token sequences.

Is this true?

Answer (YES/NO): NO